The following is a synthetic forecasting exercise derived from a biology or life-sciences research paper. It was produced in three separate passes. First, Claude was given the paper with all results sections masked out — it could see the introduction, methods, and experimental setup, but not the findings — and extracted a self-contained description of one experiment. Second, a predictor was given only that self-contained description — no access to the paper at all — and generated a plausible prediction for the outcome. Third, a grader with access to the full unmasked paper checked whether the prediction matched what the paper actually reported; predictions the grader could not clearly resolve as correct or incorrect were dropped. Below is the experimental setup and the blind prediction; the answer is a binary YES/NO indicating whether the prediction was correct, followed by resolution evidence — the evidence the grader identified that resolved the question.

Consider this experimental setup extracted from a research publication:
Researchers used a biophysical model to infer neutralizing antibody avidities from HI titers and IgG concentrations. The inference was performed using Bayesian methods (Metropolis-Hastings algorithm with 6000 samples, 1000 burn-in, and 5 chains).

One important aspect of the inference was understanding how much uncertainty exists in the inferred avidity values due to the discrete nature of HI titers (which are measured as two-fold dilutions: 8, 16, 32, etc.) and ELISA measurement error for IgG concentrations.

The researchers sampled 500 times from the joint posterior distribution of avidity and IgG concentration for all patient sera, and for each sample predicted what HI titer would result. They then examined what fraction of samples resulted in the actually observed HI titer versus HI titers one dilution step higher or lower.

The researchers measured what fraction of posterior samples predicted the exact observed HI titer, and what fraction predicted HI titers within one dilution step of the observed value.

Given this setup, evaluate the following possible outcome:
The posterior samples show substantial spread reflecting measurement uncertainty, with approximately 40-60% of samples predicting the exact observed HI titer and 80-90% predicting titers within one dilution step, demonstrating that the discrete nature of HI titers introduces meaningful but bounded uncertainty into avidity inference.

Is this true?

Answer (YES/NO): NO